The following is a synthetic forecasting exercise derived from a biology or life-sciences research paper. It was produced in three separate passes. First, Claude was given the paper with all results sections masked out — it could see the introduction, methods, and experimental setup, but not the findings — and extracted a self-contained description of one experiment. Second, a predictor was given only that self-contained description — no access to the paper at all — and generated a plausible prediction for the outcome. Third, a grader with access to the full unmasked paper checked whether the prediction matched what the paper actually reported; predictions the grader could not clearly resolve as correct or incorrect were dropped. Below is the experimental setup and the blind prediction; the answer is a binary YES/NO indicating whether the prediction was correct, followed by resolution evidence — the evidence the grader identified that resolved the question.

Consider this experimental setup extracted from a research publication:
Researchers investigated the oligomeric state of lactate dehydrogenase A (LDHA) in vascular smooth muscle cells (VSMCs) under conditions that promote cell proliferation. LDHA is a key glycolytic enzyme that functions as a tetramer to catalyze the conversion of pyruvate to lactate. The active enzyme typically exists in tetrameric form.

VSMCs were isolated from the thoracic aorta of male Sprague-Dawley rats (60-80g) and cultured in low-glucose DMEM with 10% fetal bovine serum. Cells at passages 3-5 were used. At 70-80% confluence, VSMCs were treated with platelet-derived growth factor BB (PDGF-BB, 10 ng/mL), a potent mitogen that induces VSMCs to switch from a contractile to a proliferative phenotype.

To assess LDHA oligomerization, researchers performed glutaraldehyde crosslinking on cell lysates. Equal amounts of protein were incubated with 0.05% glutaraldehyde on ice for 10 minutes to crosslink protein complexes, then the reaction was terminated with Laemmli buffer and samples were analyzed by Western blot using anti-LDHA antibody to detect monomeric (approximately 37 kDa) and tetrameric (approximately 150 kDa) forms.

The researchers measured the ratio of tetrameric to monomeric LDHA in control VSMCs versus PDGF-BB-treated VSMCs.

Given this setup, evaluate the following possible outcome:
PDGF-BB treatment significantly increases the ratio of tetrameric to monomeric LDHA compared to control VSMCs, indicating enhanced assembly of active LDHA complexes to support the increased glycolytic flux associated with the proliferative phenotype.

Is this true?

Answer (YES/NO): YES